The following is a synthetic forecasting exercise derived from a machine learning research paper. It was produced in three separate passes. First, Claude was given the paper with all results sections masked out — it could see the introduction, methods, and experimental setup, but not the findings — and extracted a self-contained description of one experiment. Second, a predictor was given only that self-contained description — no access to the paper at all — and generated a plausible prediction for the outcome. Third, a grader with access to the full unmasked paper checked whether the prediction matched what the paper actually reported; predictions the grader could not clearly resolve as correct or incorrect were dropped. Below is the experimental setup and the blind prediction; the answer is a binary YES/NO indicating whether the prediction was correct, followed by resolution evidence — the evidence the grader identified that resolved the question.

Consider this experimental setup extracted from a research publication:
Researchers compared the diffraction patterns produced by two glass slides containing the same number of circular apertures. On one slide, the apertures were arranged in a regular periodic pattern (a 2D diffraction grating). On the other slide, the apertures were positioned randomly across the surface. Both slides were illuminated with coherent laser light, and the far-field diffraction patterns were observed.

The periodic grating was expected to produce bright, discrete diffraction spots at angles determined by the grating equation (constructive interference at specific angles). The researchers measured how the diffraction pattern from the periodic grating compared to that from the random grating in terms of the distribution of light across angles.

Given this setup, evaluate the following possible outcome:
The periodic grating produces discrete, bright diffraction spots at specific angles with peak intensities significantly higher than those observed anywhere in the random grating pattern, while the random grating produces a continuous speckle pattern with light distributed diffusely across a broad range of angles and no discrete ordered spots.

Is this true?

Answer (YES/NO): NO